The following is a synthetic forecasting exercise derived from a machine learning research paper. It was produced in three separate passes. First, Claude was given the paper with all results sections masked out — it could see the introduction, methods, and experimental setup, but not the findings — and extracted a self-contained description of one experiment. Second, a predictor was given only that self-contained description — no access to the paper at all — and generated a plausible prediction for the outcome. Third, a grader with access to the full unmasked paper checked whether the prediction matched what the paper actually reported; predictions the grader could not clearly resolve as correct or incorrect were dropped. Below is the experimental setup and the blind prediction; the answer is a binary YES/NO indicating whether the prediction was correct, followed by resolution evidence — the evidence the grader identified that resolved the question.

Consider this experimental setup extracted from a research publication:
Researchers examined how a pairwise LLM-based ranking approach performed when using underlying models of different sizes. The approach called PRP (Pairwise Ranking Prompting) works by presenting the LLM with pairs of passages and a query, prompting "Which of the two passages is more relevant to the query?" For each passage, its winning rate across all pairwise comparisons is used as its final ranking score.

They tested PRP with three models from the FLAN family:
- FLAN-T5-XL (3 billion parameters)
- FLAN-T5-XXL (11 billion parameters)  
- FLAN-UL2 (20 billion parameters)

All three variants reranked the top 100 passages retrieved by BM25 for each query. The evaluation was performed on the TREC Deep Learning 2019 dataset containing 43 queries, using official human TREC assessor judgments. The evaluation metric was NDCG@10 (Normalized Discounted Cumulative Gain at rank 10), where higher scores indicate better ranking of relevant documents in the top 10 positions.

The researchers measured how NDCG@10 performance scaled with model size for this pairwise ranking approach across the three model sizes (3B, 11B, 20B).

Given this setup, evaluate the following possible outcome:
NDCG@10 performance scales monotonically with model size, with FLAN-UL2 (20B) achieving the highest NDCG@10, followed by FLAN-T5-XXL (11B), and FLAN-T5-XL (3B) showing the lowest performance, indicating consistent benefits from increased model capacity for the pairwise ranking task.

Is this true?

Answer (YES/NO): NO